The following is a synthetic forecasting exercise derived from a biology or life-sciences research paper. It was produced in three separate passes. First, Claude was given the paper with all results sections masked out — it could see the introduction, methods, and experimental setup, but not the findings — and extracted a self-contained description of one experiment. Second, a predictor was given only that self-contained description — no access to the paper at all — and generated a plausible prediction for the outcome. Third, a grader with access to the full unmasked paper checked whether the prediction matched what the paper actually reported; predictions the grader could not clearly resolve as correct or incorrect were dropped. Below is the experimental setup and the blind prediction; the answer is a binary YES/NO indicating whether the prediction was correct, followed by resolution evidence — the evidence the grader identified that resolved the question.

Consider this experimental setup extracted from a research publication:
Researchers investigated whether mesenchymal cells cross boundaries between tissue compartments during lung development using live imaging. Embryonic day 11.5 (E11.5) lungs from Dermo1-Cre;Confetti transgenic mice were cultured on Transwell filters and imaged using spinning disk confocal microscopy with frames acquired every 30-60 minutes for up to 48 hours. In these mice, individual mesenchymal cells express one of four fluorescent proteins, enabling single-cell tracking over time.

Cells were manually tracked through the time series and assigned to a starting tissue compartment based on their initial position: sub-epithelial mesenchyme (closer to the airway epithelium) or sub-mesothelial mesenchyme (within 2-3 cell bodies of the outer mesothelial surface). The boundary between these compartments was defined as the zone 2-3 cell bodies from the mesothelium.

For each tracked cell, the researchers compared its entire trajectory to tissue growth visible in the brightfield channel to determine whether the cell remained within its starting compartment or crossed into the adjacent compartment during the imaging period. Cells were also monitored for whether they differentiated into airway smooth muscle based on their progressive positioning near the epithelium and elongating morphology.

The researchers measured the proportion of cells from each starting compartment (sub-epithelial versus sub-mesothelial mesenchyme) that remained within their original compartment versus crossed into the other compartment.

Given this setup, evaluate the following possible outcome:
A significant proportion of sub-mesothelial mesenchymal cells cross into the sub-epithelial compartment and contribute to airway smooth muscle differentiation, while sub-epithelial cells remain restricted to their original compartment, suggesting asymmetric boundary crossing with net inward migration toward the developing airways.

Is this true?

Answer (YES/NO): NO